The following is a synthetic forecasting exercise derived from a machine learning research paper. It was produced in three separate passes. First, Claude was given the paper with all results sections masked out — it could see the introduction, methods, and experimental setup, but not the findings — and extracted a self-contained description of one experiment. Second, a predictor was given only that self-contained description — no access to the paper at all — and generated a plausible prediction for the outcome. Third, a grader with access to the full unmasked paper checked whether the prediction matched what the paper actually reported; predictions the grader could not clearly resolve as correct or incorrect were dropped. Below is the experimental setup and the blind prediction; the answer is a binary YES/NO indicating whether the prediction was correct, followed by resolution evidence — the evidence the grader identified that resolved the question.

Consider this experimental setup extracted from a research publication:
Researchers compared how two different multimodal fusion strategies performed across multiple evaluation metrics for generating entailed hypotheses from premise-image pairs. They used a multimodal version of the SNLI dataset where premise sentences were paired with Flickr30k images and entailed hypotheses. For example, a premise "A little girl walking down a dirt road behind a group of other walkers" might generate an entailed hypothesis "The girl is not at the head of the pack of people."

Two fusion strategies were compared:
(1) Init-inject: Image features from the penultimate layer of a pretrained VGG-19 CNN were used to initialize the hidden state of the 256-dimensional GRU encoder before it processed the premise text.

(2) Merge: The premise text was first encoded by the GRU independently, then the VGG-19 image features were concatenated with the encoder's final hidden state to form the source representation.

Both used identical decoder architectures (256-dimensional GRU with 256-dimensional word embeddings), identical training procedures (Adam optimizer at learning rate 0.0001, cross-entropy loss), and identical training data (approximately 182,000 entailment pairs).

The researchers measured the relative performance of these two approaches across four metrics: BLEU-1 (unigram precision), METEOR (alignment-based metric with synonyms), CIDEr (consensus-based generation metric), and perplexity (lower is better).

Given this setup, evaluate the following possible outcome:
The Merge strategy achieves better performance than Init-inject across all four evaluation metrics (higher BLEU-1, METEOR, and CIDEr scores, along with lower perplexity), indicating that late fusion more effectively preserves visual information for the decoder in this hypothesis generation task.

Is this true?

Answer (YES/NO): YES